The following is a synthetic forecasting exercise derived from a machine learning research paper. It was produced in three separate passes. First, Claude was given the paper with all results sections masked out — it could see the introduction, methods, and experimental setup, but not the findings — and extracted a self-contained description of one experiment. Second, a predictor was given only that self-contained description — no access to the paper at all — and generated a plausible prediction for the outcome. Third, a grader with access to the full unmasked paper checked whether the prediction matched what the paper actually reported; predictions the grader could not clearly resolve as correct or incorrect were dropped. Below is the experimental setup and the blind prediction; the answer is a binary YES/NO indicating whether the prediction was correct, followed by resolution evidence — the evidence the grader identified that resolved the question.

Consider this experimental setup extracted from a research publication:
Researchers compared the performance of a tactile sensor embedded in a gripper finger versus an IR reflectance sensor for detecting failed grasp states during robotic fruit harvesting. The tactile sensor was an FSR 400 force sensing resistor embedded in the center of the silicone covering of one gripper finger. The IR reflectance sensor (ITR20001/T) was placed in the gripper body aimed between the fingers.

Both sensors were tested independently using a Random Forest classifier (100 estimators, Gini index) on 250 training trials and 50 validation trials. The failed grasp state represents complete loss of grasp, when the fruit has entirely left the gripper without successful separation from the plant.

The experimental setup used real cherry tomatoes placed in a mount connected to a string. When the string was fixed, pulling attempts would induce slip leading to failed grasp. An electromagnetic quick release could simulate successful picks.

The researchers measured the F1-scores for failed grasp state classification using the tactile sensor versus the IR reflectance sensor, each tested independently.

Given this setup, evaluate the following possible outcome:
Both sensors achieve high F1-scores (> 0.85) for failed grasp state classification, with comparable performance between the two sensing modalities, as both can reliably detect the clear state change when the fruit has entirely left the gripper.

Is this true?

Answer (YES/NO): NO